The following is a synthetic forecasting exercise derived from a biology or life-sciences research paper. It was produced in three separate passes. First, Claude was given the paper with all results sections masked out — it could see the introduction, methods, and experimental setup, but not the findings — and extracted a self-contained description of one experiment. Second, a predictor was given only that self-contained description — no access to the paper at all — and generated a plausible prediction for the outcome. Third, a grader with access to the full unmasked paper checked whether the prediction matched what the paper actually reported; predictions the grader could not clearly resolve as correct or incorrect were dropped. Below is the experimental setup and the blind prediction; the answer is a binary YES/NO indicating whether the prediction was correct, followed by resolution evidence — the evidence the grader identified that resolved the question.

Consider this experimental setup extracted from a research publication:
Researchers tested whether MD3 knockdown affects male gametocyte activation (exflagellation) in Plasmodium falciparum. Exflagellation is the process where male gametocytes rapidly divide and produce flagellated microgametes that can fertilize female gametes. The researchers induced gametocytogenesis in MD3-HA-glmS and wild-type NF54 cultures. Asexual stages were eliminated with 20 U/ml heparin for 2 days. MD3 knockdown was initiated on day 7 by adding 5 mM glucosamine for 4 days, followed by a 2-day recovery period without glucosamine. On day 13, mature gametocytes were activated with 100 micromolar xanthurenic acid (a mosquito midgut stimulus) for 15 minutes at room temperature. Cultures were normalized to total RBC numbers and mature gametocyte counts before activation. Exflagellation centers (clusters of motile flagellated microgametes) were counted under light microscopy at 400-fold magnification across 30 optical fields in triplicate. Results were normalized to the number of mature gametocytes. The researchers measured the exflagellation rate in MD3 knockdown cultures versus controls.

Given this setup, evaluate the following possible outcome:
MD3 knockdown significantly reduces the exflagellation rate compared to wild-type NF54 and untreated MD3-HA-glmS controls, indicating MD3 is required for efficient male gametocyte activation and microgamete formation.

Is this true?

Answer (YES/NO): YES